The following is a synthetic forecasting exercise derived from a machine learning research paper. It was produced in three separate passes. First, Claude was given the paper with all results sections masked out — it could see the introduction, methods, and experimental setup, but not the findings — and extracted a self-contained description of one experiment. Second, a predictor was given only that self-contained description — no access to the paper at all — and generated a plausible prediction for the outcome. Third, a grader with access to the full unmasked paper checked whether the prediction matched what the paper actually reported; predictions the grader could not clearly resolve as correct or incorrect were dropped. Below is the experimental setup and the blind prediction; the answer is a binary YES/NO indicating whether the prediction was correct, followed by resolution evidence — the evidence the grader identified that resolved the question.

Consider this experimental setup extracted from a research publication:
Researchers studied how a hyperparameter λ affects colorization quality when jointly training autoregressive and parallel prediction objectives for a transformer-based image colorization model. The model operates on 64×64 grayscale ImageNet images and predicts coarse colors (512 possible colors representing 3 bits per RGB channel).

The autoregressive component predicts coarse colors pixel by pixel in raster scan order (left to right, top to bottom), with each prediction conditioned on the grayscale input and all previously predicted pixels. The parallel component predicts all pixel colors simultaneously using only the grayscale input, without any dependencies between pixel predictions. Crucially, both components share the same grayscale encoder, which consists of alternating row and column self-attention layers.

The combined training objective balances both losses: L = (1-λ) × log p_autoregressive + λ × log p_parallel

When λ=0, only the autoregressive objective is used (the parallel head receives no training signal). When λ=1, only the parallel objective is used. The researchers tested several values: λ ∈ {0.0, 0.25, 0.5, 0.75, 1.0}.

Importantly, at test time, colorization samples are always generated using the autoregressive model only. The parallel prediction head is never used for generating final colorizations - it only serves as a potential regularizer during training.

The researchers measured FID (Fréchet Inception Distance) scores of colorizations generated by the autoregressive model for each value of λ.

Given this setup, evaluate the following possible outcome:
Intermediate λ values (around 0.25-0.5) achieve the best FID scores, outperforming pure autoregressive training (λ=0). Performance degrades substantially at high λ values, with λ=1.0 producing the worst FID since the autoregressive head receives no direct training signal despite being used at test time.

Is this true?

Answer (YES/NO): NO